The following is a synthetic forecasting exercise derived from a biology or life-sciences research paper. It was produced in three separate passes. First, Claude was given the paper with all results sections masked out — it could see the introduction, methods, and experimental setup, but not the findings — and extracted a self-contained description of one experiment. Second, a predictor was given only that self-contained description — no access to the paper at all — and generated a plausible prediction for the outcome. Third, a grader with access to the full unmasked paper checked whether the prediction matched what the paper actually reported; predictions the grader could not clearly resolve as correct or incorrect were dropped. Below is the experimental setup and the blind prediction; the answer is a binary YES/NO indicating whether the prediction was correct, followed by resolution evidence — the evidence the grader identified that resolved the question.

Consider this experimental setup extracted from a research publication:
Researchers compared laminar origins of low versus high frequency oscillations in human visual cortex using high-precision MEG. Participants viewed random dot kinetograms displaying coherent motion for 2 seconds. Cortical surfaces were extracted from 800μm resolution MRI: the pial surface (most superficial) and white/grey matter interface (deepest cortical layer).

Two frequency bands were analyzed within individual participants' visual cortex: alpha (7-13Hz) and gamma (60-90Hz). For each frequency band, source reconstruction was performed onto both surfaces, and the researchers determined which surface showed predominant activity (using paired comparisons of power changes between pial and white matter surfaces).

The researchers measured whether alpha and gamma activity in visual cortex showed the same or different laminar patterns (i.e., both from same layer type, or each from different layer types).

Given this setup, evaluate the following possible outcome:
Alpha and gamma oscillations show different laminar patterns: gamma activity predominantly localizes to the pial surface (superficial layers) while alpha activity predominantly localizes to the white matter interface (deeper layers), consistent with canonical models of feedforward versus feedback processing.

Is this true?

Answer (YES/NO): YES